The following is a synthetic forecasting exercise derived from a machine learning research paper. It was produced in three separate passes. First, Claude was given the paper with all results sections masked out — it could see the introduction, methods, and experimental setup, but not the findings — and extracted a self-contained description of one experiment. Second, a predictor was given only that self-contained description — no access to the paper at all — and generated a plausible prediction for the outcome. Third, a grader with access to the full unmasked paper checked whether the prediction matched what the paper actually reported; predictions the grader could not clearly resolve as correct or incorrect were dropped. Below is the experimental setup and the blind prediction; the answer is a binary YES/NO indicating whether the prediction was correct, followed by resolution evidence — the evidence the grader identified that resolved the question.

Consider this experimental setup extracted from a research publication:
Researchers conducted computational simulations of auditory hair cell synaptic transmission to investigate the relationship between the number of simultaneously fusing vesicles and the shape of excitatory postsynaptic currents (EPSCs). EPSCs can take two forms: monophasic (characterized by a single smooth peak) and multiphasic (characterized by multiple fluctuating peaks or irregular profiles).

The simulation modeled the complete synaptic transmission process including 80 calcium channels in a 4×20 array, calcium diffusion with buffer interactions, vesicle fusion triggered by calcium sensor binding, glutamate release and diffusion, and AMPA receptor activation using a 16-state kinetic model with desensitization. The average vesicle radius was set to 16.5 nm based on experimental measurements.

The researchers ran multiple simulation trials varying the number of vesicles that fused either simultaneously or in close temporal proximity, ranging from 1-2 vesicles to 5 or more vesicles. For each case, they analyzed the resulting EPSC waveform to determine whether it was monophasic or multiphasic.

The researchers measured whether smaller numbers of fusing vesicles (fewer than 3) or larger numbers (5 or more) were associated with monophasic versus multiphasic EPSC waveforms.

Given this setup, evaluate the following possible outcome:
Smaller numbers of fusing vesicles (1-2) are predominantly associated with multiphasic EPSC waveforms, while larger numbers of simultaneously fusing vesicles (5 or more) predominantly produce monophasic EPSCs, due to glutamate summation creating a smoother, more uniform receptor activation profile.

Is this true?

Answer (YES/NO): NO